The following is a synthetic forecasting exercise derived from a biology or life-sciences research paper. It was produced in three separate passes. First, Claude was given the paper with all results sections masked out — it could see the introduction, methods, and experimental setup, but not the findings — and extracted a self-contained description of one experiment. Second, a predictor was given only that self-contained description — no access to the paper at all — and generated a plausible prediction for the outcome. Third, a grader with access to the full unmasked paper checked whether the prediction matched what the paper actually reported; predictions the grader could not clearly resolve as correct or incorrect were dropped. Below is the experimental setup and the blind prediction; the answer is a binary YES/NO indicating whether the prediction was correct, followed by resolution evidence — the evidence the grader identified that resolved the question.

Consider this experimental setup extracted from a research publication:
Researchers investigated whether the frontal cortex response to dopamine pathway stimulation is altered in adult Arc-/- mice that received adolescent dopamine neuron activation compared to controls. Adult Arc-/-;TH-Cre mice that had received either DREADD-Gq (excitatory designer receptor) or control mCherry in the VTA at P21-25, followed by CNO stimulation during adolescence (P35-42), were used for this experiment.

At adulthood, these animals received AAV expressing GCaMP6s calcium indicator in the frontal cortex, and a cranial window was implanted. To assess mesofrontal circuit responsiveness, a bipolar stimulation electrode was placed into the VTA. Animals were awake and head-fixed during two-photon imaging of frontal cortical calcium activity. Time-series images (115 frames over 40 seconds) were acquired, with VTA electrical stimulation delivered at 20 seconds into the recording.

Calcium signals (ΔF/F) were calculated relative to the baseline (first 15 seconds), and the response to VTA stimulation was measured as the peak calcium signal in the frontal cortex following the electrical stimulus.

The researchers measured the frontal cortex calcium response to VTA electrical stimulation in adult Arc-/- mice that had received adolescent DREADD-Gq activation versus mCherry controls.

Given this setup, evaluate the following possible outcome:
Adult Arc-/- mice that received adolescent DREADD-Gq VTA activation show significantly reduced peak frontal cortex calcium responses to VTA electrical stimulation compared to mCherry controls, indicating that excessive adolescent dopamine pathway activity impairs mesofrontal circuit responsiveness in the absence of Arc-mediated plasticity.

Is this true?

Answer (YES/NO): NO